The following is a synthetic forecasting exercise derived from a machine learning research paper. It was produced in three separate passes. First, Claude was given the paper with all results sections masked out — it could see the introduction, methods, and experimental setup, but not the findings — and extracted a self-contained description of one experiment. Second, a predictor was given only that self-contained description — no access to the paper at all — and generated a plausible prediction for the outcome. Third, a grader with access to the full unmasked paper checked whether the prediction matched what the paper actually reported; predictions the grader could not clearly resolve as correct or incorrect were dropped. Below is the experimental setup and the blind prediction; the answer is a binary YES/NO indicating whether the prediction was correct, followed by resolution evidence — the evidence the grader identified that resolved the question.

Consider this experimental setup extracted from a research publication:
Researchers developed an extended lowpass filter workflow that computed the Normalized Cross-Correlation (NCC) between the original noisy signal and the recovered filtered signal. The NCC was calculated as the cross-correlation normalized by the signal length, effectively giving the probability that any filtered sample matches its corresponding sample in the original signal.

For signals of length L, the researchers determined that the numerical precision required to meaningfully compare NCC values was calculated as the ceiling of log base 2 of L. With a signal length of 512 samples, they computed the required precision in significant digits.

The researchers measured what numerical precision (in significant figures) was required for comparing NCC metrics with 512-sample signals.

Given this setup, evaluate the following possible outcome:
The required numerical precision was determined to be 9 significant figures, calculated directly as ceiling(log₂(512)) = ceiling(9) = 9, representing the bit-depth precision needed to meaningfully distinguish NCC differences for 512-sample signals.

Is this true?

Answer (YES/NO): NO